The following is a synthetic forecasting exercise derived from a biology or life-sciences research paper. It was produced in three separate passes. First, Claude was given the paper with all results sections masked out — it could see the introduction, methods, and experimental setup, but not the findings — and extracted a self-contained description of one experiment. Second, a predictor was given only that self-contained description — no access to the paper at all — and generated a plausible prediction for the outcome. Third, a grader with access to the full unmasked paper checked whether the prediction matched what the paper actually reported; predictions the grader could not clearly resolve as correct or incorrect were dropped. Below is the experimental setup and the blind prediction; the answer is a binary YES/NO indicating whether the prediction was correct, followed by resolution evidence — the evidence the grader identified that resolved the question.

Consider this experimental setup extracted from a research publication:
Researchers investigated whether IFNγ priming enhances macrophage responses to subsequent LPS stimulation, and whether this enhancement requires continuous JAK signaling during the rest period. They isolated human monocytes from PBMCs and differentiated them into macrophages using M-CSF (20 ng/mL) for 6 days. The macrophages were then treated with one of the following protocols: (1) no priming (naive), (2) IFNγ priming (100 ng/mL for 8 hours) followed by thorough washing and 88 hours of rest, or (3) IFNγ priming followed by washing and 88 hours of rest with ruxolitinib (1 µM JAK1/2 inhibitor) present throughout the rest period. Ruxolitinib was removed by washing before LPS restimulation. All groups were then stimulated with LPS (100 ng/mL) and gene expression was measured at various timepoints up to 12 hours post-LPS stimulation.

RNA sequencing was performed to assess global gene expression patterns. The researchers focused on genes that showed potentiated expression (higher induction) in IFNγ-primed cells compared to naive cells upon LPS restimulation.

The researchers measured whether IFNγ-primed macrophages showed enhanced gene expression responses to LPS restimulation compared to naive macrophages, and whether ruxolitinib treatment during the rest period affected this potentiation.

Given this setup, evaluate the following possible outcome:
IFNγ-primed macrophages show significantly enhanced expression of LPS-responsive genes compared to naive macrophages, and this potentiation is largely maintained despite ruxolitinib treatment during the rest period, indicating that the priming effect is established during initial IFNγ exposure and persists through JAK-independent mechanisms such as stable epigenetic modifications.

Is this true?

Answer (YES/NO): NO